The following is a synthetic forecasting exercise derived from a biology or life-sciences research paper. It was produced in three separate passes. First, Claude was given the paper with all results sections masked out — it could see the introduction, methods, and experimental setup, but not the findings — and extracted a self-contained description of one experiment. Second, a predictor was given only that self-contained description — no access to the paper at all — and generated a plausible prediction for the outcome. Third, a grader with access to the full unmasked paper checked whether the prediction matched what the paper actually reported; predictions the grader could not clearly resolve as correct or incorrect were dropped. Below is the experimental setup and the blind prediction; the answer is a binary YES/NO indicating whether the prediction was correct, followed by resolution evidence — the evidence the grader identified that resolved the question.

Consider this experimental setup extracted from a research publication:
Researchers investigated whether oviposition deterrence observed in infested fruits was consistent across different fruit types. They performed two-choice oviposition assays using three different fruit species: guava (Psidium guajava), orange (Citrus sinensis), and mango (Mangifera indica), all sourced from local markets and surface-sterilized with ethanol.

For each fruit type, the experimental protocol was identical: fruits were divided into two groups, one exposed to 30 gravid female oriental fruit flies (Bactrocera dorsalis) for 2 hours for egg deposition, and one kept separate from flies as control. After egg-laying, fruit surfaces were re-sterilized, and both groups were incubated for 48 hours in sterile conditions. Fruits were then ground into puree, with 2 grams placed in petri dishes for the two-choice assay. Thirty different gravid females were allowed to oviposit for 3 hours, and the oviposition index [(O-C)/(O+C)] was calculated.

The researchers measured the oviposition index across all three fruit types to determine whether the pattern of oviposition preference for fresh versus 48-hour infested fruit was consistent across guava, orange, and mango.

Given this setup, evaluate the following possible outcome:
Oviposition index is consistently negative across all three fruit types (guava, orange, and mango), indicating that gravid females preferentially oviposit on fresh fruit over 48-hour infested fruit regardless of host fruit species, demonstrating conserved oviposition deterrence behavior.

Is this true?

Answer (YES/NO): YES